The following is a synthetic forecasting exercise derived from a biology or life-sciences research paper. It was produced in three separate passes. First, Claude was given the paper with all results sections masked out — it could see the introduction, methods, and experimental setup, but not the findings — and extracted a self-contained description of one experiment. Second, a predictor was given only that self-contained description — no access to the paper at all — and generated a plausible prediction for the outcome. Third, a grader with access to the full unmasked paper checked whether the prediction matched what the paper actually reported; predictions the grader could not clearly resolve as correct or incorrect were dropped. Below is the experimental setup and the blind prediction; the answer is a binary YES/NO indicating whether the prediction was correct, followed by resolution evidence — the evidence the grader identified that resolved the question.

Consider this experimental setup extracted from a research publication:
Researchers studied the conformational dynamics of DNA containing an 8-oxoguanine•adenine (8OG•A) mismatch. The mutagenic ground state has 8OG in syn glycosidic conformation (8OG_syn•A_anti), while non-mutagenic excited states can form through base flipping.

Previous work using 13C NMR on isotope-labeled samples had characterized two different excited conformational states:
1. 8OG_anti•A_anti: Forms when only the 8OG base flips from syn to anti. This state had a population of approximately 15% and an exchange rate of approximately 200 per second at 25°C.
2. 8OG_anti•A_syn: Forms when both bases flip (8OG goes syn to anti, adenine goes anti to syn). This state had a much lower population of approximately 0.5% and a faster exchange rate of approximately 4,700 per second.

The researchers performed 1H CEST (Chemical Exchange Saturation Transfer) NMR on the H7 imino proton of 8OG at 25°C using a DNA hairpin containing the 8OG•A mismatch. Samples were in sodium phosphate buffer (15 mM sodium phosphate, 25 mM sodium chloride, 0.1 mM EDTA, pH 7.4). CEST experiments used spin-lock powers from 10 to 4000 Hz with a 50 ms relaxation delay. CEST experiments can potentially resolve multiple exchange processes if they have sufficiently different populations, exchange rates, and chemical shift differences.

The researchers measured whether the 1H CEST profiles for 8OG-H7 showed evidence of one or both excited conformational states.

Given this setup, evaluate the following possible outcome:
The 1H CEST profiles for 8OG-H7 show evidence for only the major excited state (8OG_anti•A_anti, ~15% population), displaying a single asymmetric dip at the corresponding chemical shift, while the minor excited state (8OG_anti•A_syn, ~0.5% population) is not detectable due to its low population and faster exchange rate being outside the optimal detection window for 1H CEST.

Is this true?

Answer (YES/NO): NO